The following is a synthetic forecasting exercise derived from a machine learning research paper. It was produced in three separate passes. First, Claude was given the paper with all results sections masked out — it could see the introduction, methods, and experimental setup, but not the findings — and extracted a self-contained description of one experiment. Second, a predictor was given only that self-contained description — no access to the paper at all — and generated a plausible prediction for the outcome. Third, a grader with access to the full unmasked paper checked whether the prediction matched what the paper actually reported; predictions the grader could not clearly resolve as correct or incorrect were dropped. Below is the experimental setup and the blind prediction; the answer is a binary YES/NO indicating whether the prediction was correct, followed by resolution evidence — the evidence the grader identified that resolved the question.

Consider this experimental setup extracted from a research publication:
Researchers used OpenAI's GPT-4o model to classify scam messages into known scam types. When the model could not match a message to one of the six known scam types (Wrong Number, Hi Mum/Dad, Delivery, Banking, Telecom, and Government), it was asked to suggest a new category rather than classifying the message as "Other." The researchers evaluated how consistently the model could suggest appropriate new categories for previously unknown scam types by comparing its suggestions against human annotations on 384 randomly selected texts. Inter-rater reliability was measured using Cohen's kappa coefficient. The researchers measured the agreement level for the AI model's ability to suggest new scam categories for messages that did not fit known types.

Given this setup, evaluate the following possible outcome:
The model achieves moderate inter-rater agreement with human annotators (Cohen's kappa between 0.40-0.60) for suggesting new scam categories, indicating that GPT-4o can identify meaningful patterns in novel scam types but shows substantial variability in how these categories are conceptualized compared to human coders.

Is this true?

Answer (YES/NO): YES